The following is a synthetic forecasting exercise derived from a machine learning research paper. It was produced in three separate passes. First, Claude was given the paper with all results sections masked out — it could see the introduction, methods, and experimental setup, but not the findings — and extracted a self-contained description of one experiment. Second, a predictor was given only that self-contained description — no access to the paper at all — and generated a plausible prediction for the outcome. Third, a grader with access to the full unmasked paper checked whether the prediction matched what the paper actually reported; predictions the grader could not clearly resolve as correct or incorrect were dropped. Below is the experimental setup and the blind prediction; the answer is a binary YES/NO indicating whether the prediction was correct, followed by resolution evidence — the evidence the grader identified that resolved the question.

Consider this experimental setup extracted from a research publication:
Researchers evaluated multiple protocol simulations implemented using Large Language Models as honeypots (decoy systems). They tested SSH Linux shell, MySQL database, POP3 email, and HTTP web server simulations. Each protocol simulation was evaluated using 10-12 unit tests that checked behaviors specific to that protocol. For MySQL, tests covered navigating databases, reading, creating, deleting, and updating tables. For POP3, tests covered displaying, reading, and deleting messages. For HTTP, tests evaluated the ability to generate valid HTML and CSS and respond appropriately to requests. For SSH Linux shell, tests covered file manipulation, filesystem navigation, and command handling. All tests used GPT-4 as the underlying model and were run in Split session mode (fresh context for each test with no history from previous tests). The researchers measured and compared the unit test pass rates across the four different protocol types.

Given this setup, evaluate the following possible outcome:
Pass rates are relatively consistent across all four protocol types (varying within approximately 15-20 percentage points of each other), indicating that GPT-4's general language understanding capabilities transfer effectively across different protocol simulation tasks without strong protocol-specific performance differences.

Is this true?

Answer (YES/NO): NO